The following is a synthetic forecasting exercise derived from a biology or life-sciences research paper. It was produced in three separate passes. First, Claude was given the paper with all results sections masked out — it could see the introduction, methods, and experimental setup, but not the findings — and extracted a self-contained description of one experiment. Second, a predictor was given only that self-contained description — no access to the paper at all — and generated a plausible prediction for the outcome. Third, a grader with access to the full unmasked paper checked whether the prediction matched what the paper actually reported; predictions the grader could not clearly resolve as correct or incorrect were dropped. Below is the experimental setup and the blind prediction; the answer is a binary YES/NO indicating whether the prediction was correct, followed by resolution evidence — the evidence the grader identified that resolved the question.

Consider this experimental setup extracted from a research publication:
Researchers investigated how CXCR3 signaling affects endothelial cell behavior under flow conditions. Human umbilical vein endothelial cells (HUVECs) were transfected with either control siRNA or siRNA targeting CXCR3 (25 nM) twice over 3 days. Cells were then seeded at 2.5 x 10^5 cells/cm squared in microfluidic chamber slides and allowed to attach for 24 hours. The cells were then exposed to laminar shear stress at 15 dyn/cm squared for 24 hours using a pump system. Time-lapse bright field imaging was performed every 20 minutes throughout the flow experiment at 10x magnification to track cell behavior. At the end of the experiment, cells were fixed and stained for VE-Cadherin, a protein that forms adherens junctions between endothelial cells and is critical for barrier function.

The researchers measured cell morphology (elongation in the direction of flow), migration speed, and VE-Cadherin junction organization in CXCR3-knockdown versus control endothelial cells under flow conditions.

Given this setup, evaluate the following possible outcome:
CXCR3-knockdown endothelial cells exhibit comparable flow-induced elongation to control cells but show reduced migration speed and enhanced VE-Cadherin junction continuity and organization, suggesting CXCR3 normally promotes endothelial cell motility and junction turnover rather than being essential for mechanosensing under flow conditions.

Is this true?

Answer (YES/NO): NO